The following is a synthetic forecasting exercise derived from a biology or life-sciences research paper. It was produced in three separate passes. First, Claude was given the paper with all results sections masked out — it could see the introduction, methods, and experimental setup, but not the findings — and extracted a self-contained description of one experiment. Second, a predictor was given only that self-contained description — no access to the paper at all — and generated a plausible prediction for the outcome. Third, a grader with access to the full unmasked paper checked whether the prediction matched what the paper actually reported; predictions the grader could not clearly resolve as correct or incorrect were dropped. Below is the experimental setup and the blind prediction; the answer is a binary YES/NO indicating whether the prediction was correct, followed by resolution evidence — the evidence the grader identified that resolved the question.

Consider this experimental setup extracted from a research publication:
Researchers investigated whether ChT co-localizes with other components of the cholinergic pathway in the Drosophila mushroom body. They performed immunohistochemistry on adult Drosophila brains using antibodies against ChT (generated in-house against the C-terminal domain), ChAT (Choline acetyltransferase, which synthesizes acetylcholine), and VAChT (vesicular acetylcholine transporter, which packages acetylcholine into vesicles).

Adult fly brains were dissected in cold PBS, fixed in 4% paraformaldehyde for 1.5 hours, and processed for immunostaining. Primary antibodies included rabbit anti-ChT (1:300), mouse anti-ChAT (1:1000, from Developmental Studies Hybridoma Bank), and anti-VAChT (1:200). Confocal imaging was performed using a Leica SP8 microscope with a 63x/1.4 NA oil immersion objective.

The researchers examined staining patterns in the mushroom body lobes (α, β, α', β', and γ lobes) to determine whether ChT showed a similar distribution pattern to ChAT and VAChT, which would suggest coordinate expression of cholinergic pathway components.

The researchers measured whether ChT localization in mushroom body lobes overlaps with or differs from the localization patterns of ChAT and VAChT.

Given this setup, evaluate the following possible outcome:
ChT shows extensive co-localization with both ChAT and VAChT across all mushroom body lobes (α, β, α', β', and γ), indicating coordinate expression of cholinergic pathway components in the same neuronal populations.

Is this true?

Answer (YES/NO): NO